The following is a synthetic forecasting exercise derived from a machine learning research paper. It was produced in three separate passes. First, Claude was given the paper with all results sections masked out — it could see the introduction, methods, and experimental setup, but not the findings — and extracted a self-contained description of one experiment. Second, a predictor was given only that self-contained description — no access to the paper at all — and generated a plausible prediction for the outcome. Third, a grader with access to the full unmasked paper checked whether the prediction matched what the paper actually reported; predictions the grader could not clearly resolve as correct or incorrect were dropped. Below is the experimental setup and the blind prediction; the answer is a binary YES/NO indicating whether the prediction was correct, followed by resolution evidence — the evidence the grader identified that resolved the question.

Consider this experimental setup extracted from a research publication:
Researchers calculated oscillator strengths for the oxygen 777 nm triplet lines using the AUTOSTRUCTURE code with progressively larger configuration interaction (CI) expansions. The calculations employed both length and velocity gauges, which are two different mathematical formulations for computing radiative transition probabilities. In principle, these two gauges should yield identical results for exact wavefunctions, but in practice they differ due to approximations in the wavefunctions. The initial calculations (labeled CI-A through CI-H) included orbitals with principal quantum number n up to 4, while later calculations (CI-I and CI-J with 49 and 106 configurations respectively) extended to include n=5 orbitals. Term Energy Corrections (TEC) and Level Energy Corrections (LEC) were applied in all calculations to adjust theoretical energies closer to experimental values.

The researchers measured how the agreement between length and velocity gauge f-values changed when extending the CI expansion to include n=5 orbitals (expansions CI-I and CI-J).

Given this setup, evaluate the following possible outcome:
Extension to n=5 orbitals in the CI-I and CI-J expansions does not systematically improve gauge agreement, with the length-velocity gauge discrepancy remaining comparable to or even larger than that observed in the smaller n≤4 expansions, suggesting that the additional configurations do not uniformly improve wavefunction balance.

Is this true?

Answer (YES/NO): NO